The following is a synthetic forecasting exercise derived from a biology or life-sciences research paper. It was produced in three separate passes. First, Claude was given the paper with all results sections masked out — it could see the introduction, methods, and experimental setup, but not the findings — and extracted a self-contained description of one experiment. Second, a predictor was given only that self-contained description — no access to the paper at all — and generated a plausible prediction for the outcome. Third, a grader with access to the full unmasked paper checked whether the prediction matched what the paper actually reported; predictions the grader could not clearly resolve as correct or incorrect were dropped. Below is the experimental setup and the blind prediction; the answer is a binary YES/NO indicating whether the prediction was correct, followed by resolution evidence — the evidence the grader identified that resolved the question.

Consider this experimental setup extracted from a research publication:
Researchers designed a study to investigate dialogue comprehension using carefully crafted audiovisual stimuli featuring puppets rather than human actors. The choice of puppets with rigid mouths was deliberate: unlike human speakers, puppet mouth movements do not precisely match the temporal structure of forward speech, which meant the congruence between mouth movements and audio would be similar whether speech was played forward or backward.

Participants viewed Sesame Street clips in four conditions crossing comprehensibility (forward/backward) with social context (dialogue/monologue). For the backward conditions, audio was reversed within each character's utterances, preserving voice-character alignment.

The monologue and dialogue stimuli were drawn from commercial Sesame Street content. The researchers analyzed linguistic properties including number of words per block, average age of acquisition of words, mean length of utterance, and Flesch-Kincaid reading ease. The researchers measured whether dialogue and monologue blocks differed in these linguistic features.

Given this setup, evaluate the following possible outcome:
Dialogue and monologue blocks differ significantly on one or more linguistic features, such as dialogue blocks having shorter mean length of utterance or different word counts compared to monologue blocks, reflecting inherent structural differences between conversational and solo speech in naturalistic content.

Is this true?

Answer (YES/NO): YES